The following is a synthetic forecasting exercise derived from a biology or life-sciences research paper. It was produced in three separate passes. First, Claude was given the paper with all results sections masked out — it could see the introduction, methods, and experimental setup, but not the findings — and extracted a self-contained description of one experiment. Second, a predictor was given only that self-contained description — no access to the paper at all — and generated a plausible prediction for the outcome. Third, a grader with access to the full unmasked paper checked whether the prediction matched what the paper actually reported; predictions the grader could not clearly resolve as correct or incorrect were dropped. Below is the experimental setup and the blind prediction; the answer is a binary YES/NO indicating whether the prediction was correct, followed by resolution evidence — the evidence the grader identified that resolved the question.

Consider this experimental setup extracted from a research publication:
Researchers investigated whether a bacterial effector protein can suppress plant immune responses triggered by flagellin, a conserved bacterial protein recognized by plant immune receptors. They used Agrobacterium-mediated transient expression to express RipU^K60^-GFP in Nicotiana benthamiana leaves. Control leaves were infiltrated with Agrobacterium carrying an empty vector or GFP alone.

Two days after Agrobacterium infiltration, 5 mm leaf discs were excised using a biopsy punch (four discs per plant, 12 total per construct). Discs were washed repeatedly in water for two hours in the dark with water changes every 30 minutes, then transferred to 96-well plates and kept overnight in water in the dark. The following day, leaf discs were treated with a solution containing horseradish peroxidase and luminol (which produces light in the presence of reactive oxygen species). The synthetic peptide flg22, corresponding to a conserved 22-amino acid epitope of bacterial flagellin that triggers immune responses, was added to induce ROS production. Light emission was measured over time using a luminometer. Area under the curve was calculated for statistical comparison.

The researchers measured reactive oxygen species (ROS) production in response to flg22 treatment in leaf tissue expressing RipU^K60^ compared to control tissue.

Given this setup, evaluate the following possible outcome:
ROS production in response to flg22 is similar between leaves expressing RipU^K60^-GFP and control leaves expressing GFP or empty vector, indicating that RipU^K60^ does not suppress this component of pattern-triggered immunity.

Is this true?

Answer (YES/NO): NO